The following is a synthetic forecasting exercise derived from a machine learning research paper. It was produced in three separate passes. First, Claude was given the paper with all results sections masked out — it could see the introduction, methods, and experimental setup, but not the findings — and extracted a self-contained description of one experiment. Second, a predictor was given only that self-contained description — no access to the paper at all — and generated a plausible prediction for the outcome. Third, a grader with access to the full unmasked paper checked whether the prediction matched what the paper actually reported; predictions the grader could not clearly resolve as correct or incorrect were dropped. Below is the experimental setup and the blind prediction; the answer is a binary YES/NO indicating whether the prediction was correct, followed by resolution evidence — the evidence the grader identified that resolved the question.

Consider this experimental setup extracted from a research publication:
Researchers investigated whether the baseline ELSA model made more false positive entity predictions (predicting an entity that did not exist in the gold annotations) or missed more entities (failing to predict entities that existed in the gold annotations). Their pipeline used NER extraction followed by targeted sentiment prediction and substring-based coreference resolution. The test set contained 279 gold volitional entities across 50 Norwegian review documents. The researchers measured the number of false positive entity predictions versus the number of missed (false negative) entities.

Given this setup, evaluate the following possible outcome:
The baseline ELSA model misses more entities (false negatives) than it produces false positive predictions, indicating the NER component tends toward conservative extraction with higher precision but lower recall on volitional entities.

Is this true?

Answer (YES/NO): NO